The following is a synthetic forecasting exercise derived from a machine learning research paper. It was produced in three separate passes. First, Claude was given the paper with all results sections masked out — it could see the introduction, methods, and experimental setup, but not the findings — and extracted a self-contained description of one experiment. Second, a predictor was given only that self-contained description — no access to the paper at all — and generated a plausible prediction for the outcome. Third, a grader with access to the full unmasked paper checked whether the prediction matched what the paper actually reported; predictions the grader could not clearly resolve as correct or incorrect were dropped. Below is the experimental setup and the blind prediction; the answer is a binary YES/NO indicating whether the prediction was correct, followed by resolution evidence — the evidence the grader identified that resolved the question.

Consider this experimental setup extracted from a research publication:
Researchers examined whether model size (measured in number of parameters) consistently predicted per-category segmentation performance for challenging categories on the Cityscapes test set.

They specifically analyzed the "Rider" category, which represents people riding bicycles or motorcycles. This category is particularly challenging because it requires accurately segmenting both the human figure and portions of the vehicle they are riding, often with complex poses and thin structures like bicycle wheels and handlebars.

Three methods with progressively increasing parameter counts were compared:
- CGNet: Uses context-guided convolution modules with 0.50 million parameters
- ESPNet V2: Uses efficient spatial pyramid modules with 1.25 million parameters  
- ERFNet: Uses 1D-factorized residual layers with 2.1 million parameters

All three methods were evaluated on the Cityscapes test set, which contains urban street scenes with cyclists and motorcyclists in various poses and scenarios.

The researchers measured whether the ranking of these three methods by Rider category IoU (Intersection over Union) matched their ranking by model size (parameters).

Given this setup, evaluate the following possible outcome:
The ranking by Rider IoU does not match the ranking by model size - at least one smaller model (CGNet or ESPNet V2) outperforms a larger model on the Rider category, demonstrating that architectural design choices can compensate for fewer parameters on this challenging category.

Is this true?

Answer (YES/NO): YES